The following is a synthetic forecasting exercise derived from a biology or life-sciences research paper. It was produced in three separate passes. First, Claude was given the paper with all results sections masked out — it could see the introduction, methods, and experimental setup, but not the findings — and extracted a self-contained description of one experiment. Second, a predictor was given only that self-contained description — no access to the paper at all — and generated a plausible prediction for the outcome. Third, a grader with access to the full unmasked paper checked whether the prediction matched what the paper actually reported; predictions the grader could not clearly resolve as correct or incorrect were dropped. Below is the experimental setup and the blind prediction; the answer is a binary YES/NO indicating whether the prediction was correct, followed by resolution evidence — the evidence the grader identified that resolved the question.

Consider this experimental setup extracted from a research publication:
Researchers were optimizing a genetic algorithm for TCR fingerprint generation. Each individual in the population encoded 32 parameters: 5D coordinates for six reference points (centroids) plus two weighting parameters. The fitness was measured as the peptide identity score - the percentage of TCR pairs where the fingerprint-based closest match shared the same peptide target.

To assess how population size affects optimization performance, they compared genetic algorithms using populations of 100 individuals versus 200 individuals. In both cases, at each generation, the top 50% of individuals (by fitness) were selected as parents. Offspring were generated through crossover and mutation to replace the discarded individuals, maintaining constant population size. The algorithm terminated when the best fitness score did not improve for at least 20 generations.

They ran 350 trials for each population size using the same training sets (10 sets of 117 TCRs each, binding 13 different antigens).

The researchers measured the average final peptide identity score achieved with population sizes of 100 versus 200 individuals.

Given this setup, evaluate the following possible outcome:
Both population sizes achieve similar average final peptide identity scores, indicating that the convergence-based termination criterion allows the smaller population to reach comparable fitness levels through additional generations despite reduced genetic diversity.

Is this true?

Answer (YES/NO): NO